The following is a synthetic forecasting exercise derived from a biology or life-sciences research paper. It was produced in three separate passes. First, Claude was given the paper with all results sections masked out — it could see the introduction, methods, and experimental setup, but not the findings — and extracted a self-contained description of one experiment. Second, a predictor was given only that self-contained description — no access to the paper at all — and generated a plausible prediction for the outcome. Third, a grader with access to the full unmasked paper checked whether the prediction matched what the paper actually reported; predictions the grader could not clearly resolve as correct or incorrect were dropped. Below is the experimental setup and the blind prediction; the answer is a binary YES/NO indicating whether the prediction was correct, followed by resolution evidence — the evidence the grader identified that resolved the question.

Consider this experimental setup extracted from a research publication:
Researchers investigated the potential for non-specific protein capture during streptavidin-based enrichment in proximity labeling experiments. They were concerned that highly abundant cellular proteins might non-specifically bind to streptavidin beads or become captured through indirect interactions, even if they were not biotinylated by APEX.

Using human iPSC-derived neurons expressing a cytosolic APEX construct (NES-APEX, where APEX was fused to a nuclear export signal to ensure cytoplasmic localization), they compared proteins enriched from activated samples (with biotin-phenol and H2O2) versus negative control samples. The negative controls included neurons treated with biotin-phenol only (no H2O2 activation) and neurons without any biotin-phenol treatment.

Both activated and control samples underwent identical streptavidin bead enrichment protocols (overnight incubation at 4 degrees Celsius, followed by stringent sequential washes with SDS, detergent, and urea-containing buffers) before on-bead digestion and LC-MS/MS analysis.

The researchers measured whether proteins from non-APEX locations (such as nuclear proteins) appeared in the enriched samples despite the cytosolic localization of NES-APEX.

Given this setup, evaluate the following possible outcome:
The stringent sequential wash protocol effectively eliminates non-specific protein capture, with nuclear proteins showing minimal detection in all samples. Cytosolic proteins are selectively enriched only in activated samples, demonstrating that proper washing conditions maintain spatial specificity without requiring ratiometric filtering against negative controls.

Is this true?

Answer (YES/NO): NO